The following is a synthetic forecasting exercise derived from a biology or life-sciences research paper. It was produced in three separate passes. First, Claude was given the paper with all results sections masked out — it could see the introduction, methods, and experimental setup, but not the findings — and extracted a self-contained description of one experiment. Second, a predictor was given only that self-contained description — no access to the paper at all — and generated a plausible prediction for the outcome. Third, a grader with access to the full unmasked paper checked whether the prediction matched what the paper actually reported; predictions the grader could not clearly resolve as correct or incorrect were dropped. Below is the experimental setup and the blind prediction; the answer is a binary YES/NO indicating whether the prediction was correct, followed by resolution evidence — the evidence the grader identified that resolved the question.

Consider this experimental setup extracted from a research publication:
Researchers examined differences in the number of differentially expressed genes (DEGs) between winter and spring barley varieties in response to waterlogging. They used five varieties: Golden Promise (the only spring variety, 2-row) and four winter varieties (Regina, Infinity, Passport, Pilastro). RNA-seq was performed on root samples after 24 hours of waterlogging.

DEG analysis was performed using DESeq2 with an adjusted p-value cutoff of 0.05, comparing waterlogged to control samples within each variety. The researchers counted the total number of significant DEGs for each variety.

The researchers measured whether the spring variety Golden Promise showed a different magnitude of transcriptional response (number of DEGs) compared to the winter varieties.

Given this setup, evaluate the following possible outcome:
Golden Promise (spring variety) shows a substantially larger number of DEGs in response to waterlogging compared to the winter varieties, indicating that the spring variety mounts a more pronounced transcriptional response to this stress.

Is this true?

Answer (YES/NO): NO